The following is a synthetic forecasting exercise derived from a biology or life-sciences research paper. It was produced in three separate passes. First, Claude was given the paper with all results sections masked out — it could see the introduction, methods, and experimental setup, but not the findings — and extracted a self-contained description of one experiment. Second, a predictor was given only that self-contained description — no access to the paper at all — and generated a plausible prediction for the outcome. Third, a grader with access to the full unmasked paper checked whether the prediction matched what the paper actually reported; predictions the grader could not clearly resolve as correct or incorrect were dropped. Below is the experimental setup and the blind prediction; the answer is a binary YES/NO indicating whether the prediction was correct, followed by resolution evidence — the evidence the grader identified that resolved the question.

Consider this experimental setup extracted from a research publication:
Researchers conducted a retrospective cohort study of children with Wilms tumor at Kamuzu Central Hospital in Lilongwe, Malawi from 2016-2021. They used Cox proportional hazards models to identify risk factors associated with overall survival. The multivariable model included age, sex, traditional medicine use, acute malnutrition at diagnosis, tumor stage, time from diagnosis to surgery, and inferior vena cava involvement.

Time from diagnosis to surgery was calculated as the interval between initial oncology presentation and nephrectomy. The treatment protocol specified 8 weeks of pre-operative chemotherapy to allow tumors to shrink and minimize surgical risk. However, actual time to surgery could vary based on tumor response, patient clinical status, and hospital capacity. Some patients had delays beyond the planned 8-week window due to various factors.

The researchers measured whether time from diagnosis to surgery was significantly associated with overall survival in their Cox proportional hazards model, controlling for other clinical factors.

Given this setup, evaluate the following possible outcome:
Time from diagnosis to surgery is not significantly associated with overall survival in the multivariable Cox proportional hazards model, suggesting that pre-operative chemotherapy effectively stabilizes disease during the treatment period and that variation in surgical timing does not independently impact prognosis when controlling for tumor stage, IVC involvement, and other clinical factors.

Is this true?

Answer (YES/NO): YES